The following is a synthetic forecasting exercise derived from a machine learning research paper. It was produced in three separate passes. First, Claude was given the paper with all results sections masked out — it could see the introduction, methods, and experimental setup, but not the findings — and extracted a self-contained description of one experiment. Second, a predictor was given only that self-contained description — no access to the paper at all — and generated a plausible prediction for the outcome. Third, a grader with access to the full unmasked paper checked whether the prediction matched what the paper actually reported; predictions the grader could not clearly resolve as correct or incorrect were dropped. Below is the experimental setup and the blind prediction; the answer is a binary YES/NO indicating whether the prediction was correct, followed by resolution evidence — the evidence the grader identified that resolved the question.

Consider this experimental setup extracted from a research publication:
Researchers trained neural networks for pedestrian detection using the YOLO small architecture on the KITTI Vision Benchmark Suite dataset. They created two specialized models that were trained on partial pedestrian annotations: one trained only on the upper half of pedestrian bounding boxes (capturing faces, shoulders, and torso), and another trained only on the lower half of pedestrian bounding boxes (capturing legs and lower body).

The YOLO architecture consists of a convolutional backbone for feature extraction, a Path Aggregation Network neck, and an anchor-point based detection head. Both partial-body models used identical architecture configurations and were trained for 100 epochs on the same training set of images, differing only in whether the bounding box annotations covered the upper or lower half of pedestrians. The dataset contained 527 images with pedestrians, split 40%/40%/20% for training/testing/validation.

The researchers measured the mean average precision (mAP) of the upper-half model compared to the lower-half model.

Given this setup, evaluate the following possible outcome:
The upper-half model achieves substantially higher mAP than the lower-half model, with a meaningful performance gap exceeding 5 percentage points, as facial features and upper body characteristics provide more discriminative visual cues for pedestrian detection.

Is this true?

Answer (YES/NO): NO